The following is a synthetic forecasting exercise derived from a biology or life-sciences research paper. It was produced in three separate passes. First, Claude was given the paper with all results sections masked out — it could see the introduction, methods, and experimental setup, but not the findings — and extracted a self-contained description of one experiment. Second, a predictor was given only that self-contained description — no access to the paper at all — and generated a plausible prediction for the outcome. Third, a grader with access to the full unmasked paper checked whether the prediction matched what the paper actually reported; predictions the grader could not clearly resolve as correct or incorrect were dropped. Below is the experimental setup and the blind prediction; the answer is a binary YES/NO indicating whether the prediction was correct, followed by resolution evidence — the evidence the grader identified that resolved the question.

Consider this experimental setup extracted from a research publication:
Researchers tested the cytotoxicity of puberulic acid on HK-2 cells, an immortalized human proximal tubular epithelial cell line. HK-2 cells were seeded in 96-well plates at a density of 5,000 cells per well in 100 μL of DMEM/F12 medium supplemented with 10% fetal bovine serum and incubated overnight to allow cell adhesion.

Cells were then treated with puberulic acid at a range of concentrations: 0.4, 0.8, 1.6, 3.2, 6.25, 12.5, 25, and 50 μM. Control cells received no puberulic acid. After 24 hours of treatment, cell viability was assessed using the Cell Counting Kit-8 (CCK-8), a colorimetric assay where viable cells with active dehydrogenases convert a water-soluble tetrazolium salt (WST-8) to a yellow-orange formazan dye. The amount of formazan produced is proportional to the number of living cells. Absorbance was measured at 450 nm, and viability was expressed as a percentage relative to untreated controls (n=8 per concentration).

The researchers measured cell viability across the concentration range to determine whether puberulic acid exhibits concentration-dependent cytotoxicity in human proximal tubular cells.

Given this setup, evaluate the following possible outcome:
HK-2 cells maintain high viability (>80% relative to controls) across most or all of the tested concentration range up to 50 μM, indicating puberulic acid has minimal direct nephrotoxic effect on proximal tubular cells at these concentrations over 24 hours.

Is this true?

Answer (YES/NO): NO